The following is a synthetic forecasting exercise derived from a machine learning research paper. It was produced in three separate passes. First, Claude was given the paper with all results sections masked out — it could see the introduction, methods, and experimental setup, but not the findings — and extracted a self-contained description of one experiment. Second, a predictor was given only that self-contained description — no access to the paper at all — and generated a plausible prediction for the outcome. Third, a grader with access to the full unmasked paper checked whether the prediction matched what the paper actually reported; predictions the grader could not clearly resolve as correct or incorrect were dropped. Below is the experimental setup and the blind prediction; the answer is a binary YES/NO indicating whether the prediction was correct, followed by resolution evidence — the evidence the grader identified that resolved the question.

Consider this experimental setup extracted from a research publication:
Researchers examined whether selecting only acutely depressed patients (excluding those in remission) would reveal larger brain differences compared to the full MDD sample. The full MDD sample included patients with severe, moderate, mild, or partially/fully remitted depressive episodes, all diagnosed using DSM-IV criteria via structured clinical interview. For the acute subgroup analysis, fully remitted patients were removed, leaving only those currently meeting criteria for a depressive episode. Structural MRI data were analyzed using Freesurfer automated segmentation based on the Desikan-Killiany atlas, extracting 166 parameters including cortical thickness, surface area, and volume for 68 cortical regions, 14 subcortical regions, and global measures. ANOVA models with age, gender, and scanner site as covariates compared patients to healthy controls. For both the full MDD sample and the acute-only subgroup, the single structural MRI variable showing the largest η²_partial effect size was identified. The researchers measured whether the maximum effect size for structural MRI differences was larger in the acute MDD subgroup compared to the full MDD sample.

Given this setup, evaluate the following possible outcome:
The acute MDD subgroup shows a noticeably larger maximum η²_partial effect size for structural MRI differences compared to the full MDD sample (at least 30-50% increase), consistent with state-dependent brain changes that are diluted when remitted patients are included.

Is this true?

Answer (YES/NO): NO